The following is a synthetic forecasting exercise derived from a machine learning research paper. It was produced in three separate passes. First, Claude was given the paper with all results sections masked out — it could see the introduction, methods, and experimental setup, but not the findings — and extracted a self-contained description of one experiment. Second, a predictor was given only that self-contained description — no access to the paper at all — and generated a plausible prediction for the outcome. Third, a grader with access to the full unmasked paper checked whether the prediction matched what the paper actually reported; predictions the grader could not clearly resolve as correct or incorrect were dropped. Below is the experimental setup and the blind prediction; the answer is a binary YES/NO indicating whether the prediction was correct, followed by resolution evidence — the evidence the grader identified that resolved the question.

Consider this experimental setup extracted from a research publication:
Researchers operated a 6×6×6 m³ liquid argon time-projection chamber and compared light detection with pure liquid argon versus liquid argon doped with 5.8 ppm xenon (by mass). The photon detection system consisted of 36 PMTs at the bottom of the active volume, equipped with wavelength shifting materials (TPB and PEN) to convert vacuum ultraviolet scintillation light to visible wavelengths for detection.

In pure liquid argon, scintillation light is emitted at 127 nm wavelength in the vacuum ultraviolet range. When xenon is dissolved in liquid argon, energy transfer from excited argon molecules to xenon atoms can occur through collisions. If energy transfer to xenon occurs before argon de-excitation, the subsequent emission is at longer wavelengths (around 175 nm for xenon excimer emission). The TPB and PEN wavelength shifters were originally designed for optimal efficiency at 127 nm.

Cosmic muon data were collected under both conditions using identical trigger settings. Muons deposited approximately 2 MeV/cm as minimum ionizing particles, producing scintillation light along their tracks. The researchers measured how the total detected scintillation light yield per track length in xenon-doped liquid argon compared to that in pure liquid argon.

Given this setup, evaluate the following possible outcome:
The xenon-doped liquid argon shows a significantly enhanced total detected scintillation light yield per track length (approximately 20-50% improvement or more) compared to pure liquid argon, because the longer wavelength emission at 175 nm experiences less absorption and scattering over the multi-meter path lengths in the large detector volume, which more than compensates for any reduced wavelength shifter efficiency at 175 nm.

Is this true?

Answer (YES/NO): YES